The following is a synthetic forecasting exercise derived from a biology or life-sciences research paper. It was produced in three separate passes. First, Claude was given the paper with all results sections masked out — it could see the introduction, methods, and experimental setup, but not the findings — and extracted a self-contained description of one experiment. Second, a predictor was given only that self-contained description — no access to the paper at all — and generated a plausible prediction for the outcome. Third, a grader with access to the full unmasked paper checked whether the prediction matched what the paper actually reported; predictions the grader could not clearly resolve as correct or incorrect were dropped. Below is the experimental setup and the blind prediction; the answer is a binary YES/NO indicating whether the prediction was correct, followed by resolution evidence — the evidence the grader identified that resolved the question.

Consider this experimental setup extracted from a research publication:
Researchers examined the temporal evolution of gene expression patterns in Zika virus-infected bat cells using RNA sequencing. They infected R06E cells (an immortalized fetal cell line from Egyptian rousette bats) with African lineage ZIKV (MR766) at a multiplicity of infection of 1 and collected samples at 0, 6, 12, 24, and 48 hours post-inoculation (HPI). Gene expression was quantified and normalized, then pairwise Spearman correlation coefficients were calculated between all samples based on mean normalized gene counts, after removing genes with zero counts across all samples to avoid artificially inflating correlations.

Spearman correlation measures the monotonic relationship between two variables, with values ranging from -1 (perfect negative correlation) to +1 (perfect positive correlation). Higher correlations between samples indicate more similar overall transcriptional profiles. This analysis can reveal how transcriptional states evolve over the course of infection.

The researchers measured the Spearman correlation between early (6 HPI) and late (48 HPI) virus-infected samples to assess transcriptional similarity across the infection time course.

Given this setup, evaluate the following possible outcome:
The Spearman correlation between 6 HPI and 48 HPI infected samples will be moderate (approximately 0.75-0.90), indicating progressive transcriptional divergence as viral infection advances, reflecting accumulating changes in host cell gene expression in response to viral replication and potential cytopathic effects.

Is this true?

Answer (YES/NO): NO